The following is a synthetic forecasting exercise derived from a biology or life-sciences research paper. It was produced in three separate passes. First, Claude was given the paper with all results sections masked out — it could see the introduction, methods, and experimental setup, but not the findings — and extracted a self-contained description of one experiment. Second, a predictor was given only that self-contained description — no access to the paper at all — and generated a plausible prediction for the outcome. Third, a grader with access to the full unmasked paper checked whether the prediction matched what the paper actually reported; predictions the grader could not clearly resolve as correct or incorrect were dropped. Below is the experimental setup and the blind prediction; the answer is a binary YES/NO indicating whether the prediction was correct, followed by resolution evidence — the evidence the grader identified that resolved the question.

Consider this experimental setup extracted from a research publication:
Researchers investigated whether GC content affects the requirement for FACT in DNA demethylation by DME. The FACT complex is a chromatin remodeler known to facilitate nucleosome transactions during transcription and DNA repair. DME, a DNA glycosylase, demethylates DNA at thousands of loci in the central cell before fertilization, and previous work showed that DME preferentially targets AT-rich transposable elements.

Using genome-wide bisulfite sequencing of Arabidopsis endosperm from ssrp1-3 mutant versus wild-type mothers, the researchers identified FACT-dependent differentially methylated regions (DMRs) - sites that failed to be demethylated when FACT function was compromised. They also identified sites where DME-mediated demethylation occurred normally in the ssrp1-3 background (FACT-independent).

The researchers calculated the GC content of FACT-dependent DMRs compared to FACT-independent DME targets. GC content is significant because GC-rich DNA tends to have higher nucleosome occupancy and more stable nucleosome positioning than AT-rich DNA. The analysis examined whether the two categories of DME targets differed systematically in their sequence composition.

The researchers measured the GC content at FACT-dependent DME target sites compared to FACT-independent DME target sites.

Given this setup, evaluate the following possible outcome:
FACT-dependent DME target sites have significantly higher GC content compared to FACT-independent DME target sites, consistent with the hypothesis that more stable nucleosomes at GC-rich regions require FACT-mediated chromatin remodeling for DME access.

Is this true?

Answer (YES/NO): YES